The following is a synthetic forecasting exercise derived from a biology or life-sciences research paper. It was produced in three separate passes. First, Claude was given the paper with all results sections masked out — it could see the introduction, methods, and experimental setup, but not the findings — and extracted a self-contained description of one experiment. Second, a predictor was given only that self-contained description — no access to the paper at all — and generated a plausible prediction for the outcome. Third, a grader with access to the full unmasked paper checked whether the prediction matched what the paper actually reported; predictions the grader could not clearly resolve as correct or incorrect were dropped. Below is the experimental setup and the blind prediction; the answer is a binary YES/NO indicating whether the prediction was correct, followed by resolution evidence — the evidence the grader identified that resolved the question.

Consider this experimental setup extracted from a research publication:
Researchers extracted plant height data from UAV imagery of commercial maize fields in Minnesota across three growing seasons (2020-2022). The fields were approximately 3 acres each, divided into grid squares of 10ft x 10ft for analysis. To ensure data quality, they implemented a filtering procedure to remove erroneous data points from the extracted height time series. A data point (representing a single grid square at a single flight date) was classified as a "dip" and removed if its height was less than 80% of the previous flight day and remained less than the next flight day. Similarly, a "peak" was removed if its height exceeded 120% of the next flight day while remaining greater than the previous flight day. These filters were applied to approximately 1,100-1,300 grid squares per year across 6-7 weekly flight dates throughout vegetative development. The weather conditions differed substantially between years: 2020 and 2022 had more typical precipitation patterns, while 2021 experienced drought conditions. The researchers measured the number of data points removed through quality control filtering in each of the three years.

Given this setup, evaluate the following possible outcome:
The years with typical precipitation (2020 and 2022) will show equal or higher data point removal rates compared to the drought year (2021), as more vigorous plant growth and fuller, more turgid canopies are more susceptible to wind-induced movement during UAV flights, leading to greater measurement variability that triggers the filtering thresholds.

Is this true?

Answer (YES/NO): NO